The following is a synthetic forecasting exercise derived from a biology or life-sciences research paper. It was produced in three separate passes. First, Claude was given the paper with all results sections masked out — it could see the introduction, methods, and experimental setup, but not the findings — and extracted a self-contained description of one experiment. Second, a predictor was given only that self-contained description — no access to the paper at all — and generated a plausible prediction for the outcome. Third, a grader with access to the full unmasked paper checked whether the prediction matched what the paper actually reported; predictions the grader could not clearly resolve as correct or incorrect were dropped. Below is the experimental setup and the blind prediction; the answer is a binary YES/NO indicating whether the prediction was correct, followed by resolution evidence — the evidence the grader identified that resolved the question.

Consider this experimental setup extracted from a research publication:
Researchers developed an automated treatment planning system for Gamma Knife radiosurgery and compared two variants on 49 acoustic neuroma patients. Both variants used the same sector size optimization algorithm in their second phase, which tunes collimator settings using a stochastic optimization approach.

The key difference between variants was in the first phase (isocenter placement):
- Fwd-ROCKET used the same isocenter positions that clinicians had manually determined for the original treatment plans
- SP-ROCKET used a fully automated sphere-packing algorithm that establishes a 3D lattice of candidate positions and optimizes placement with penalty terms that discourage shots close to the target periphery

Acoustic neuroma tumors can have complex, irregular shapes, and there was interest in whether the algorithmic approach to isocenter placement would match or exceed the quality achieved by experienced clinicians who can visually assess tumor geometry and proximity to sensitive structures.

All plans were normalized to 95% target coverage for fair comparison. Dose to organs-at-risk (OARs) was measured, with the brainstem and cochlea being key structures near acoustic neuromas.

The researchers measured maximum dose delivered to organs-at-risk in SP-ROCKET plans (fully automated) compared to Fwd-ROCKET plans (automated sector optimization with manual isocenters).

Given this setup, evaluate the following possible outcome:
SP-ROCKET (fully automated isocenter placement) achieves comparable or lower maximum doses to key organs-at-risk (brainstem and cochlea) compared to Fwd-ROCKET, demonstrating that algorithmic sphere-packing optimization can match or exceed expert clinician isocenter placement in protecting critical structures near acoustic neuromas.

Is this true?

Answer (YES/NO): YES